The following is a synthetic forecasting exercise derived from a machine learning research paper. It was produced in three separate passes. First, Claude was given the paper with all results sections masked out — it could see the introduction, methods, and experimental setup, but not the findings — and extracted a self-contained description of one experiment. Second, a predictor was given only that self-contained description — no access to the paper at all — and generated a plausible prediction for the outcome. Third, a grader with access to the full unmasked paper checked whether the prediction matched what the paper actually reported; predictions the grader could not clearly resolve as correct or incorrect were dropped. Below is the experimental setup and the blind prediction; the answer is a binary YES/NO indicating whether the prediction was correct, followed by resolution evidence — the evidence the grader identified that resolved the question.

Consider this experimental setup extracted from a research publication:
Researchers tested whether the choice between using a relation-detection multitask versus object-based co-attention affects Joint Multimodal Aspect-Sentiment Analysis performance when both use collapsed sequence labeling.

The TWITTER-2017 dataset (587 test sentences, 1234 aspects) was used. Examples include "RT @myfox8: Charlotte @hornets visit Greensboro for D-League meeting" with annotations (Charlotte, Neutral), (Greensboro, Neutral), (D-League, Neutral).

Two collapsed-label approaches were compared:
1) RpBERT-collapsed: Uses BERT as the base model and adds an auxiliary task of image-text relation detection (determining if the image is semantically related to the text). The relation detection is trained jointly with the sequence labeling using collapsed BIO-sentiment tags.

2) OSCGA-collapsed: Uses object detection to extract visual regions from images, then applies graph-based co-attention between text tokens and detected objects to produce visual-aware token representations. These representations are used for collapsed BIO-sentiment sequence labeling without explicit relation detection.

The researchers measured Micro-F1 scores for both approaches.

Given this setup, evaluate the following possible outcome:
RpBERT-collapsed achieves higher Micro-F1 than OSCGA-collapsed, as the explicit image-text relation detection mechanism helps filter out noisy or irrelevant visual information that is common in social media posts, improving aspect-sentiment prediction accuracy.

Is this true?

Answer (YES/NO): NO